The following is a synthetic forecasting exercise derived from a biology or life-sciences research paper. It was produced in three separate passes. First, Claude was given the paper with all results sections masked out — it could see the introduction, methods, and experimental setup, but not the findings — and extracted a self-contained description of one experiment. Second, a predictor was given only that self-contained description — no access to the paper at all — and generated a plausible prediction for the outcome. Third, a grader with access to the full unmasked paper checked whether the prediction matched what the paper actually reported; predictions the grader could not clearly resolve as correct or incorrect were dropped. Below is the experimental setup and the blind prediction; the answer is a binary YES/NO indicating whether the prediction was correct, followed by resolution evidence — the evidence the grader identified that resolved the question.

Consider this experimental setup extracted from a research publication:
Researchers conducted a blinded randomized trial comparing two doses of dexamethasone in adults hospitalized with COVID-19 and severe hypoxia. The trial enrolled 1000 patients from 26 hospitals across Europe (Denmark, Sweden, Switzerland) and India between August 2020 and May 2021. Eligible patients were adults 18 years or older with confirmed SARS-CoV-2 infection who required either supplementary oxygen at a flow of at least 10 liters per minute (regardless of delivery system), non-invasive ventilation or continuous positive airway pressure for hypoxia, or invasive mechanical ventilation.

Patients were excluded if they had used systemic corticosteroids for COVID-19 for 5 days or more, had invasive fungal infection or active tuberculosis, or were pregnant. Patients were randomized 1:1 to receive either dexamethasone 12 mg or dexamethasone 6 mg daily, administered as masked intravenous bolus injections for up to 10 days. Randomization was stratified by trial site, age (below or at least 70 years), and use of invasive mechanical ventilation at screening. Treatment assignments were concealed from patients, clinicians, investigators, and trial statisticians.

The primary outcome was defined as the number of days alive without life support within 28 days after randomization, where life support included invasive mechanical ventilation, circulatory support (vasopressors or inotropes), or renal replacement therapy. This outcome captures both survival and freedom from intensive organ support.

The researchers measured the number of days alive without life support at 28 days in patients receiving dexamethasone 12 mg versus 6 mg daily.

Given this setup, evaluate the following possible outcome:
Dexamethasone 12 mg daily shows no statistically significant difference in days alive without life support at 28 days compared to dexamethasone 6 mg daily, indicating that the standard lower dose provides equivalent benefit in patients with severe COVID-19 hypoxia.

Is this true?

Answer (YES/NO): NO